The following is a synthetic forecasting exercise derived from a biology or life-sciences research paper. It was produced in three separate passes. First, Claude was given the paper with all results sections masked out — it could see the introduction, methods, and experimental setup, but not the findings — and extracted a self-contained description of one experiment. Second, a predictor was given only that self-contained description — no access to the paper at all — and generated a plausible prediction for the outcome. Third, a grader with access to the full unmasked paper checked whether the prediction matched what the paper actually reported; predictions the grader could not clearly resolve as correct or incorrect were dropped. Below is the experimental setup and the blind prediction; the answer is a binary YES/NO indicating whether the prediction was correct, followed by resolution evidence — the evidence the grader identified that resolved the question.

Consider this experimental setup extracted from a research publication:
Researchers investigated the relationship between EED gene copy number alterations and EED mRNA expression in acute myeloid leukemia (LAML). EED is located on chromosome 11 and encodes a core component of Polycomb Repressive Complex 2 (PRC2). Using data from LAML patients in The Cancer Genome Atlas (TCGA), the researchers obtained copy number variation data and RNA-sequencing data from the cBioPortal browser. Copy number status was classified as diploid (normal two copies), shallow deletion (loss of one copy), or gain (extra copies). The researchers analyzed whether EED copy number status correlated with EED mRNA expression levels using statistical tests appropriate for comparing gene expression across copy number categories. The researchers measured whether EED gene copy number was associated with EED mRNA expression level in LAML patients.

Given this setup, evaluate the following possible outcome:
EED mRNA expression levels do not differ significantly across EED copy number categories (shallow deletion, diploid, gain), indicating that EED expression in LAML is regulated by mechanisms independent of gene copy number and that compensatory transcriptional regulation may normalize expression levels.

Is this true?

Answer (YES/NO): NO